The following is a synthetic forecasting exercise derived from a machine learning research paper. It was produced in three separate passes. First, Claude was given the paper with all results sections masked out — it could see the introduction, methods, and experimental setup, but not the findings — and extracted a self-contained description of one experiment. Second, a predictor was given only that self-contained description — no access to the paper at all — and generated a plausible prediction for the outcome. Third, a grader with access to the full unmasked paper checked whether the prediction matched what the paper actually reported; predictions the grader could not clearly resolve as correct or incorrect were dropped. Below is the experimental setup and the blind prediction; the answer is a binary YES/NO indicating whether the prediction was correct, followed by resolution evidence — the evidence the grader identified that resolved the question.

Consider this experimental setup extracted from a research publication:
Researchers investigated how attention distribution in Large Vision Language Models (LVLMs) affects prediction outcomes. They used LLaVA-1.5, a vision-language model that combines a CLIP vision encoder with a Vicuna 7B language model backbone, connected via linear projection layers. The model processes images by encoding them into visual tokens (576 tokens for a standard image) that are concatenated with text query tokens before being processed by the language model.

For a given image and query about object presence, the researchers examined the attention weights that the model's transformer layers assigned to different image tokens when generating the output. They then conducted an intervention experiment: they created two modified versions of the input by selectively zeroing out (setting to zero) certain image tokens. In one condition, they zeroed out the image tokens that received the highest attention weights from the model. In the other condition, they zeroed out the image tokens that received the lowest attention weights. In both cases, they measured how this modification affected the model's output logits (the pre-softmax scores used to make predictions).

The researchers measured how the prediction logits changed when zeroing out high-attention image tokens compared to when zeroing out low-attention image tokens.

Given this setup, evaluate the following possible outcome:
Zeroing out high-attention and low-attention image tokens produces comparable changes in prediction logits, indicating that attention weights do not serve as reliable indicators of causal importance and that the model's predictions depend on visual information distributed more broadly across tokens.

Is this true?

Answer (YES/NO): NO